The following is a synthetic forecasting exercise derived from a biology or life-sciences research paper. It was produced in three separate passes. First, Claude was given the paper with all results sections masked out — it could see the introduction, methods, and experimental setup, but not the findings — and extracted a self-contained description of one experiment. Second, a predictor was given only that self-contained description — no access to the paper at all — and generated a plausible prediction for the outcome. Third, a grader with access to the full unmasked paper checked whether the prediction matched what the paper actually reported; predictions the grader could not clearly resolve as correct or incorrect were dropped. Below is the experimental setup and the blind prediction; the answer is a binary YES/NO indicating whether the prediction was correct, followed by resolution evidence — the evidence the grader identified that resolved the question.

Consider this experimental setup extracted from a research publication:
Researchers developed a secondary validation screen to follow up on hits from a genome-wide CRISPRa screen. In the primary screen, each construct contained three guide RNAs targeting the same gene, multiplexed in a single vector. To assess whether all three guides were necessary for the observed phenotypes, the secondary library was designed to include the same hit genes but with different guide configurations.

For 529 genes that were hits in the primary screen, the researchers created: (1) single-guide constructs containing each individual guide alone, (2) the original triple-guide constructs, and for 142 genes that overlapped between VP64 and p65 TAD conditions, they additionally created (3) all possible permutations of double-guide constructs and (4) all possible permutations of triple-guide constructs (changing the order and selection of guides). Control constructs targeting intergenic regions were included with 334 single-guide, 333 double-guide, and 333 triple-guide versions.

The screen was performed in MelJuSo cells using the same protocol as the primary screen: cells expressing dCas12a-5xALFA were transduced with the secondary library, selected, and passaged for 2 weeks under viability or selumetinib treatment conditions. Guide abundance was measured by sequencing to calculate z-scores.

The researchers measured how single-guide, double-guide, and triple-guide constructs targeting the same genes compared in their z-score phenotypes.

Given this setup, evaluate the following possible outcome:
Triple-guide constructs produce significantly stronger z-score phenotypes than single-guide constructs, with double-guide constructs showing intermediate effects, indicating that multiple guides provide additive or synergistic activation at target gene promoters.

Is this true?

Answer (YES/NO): NO